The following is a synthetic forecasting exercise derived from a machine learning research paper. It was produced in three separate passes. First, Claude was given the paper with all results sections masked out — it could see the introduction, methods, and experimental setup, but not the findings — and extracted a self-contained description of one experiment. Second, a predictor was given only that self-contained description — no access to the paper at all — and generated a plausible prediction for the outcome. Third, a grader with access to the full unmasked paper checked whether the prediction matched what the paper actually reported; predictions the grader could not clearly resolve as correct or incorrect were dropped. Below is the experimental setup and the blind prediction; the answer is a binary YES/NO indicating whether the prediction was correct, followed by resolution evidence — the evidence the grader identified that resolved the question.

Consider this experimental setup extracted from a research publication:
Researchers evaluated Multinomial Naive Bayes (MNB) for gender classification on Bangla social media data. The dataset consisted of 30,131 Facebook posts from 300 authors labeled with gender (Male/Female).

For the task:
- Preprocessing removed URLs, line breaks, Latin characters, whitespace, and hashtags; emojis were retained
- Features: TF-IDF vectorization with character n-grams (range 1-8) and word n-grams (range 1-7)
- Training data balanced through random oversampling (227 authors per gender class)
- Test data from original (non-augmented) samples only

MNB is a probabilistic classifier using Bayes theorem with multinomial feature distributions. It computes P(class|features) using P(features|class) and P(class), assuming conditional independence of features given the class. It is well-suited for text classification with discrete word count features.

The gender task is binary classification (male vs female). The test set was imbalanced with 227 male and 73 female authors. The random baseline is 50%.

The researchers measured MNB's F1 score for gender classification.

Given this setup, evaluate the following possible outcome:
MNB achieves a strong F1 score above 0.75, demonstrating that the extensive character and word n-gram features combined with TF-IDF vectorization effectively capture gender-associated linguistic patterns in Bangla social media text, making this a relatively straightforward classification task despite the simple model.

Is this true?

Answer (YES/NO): YES